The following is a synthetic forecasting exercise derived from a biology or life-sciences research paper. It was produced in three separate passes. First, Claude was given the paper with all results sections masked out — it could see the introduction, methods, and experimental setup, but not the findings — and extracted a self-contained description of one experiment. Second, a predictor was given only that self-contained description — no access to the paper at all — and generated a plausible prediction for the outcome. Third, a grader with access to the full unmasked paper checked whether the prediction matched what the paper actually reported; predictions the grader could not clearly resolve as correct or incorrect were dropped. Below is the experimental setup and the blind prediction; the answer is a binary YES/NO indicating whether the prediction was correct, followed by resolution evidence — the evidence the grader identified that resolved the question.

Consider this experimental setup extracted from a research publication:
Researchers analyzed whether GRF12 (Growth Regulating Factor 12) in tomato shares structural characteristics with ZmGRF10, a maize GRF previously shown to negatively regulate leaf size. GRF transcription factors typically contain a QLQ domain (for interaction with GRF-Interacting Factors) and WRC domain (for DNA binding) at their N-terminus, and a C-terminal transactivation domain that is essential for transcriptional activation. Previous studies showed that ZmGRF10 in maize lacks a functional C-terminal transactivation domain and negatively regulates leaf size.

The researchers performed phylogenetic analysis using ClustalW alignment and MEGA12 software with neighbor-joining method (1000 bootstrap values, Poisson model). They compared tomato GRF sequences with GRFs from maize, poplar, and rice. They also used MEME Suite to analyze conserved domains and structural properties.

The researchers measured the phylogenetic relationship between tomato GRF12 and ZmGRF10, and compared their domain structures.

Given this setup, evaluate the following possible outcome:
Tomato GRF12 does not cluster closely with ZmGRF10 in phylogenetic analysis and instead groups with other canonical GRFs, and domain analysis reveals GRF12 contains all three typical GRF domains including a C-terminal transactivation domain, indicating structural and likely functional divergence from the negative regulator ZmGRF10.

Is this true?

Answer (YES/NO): NO